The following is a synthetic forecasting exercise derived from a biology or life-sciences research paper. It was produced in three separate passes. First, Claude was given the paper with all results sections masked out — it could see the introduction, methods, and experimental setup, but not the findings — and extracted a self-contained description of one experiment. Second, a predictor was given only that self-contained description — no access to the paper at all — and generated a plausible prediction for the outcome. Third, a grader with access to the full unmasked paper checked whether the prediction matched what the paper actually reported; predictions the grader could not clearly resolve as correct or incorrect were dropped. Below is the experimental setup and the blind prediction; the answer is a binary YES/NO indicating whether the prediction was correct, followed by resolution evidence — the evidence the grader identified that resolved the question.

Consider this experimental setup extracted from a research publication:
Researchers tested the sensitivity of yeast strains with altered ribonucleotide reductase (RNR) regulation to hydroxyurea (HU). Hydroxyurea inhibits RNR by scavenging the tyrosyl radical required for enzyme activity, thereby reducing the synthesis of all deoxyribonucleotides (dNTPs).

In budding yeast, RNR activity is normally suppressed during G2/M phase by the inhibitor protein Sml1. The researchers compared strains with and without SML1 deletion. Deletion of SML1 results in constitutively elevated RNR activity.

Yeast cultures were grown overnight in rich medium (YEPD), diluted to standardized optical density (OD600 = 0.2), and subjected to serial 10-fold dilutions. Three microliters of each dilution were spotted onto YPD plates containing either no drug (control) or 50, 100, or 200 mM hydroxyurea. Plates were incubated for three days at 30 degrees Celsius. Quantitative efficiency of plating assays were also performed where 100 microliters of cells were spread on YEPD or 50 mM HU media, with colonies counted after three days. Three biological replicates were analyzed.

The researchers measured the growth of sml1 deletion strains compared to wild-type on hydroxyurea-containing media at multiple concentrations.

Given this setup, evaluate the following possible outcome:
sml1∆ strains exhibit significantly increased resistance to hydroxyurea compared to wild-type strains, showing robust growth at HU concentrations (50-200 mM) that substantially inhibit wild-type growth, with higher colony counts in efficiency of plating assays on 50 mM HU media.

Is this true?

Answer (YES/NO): YES